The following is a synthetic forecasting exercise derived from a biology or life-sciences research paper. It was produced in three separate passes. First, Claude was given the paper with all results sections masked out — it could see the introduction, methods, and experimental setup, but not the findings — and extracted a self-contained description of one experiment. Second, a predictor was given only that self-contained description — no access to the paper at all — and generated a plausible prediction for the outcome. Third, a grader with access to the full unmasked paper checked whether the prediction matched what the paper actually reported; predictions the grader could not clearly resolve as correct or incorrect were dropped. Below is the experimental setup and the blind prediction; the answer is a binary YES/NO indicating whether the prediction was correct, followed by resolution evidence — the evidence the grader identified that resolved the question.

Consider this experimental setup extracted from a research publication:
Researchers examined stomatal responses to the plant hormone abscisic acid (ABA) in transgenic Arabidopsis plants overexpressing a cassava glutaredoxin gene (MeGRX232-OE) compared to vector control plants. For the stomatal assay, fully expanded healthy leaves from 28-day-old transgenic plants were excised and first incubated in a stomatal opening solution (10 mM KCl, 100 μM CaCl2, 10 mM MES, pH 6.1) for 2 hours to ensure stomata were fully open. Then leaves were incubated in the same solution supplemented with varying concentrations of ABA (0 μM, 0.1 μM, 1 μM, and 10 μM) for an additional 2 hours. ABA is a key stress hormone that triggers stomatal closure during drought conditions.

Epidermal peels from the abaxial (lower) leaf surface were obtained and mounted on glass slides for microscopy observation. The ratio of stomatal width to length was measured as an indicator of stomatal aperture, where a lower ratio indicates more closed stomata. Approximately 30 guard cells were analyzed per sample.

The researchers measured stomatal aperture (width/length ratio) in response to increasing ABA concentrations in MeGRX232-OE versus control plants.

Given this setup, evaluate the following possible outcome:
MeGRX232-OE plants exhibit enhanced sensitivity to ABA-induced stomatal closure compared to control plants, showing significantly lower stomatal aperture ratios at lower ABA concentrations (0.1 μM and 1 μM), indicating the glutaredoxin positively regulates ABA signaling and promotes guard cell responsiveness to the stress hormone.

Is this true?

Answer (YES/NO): NO